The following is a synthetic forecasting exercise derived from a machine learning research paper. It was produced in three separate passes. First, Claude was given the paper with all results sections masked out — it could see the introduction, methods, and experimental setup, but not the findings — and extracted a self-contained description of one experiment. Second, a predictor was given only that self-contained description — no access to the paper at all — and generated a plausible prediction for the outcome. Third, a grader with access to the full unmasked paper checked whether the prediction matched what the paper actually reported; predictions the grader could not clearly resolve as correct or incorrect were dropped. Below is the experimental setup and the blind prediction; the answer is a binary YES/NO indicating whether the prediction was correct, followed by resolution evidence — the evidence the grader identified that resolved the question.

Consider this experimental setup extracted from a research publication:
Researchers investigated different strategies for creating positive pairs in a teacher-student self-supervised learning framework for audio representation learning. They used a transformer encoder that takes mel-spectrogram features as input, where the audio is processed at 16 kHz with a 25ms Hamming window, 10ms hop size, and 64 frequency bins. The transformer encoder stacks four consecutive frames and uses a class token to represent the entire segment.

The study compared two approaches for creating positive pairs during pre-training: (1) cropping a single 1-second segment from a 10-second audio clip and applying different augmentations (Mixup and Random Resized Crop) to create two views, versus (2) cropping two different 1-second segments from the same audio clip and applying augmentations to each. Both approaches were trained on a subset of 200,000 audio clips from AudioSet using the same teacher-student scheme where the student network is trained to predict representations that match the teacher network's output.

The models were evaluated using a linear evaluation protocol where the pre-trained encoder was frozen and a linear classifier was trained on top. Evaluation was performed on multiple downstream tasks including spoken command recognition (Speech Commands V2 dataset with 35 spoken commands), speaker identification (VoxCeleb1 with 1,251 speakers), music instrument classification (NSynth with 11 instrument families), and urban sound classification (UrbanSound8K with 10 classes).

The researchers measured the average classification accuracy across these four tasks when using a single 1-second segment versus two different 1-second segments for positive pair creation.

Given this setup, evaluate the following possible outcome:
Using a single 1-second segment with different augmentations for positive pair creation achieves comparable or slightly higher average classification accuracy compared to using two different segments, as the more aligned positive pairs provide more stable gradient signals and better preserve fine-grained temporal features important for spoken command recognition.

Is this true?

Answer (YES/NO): YES